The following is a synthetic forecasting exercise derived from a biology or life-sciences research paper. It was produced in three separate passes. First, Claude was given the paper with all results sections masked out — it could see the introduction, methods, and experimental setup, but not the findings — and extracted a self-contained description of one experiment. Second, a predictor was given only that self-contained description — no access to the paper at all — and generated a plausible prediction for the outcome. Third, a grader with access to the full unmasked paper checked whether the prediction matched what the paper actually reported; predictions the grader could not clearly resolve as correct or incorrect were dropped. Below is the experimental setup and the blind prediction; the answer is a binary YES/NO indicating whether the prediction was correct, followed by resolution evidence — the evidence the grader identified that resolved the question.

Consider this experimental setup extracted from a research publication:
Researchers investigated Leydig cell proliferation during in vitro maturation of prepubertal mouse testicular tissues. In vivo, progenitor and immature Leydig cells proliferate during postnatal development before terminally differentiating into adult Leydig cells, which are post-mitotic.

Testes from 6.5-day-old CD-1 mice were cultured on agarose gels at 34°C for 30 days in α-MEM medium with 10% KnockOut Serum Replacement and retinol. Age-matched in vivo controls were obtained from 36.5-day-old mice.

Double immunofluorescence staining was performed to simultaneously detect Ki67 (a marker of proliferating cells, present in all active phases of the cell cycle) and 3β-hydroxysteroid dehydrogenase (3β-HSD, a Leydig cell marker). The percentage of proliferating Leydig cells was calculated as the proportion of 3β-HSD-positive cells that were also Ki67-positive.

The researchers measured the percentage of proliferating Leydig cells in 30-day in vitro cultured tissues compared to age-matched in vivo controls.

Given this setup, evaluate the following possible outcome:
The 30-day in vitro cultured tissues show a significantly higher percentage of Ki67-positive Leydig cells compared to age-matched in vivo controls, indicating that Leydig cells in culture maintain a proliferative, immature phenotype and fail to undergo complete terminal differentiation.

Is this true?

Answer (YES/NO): NO